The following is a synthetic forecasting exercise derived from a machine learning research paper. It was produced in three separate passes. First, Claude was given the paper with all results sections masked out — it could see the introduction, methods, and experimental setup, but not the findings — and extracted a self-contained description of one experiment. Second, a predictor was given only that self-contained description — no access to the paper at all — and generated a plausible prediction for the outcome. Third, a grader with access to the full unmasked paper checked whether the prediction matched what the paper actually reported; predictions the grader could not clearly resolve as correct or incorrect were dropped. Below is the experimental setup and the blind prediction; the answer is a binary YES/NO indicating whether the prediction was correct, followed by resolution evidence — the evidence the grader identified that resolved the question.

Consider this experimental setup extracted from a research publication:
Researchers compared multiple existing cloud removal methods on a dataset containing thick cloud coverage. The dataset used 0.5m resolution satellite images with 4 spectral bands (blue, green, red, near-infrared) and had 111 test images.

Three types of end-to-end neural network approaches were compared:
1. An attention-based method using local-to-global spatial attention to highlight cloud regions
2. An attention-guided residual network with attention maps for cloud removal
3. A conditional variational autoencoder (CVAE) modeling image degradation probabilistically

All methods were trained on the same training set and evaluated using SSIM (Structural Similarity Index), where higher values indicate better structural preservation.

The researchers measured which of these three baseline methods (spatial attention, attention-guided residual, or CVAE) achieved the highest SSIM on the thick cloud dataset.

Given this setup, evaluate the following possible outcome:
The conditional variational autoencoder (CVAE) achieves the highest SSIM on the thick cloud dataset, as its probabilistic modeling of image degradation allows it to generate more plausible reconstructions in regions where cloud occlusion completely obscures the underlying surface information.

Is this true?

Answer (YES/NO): YES